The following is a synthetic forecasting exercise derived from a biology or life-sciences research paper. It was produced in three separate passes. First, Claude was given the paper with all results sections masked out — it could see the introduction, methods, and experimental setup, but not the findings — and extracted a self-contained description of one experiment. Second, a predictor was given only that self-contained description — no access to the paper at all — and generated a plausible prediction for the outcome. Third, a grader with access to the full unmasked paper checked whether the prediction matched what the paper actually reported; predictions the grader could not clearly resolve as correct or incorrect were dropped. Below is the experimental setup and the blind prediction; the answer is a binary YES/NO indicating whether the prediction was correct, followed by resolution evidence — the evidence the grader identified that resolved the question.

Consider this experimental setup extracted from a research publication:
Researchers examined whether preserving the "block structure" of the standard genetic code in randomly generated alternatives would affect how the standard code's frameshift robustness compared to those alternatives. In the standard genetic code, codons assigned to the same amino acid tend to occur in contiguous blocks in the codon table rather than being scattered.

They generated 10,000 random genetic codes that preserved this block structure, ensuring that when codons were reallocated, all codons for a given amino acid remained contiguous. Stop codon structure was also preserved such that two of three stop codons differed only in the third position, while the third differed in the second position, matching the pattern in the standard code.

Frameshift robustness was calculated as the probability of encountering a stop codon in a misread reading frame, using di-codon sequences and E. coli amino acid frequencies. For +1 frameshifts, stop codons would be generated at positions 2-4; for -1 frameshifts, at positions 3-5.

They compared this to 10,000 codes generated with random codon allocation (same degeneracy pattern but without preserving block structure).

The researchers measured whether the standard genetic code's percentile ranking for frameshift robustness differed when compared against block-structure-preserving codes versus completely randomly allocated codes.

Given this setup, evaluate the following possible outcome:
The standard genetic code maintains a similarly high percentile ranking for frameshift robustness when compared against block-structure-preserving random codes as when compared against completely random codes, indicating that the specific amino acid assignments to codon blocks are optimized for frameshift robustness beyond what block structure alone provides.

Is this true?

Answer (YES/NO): NO